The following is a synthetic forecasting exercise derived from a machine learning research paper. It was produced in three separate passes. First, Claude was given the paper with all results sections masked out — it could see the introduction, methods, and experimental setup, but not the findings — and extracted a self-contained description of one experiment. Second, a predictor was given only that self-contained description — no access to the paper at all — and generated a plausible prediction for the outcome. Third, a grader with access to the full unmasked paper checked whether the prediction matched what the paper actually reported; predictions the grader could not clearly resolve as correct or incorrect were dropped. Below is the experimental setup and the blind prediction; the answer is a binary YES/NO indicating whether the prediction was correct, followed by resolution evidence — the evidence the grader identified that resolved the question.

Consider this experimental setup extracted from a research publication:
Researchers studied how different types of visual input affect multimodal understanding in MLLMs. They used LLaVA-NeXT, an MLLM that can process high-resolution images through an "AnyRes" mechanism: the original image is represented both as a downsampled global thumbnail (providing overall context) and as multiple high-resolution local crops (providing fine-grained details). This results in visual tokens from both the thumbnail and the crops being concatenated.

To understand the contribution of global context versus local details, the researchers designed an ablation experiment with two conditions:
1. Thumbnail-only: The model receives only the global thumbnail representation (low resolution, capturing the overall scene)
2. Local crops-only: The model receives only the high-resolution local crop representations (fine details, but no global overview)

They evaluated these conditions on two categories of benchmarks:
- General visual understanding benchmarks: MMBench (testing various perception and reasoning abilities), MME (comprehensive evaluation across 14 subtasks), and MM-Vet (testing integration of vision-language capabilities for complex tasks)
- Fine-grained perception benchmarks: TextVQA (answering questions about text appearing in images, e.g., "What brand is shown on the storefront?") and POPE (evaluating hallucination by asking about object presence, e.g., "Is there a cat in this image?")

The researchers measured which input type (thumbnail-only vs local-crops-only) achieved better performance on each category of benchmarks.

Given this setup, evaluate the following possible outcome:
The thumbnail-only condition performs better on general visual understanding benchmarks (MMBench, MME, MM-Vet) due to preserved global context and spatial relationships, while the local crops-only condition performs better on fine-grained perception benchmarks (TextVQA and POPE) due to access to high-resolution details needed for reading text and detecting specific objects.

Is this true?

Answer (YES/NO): YES